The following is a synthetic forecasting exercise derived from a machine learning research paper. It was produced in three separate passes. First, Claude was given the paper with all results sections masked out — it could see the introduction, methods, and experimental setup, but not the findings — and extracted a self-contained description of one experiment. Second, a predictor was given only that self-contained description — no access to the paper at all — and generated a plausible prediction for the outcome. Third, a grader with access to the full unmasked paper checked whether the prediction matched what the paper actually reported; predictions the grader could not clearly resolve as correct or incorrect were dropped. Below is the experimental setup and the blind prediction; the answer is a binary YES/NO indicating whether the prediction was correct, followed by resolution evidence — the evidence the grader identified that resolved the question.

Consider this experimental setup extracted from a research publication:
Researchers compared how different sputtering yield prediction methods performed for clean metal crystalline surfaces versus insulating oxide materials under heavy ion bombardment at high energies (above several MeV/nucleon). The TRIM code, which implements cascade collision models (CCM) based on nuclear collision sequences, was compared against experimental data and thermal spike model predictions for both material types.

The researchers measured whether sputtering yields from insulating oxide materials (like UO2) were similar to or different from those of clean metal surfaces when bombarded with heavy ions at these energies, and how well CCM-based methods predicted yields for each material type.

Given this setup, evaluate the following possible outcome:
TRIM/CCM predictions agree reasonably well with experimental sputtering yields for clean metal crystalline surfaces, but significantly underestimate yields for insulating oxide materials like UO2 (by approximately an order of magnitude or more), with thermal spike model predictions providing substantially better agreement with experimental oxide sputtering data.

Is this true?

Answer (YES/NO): YES